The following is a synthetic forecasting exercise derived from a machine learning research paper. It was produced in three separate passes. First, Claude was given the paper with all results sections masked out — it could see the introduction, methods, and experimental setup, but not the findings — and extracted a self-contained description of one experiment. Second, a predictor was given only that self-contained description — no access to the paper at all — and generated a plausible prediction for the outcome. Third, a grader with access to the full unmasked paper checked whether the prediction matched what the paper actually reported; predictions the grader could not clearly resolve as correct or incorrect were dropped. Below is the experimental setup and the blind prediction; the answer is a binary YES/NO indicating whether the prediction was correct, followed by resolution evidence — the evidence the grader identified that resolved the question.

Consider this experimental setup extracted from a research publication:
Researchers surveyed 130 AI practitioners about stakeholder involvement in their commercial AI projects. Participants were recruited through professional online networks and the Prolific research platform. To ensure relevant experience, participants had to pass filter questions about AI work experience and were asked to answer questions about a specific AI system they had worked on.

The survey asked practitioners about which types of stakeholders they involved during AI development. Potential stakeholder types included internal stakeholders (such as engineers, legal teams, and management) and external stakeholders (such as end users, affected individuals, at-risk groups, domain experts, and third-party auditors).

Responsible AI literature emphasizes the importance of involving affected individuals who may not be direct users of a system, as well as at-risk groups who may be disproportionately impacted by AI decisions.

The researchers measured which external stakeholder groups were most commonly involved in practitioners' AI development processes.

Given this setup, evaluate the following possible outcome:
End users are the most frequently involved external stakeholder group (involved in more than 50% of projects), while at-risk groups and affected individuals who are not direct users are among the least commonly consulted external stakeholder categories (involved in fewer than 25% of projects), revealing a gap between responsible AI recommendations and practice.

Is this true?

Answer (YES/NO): YES